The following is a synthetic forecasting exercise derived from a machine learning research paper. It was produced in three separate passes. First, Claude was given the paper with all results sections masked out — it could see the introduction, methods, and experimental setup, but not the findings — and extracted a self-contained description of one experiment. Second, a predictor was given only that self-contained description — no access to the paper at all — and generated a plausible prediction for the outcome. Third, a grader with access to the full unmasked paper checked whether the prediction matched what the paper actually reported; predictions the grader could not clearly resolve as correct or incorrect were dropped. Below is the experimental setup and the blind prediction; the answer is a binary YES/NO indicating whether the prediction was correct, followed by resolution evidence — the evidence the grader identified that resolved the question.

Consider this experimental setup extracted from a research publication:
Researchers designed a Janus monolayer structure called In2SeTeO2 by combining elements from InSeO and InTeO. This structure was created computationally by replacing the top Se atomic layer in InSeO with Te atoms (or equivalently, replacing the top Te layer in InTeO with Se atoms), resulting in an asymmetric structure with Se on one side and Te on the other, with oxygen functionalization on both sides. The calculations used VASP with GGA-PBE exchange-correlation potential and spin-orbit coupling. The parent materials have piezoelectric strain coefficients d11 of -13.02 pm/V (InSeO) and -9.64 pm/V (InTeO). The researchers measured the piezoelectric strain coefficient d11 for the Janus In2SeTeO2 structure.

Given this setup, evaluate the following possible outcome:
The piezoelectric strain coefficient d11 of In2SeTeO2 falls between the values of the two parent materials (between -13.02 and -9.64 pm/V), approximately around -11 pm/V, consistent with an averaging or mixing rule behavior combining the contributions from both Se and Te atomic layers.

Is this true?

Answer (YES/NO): NO